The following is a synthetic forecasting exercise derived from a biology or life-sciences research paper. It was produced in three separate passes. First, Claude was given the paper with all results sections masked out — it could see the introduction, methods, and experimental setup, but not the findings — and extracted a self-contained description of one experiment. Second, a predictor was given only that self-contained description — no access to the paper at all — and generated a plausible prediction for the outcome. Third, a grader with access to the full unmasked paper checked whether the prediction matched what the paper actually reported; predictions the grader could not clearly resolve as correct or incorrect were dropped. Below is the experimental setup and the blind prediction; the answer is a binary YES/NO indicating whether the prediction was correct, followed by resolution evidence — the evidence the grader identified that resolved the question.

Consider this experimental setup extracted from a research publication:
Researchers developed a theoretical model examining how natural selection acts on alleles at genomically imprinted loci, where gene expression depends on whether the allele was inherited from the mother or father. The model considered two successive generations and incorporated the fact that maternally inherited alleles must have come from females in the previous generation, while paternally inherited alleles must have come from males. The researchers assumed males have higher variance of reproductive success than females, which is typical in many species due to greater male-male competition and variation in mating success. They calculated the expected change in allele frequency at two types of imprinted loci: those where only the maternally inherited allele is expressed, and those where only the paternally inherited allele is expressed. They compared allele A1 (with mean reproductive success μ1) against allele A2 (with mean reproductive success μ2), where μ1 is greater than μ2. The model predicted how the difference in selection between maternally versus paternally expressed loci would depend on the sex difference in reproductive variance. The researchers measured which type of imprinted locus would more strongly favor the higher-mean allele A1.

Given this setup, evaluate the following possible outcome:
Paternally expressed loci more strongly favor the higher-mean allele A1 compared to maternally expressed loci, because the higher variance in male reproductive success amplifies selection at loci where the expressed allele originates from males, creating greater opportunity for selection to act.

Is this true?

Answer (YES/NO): NO